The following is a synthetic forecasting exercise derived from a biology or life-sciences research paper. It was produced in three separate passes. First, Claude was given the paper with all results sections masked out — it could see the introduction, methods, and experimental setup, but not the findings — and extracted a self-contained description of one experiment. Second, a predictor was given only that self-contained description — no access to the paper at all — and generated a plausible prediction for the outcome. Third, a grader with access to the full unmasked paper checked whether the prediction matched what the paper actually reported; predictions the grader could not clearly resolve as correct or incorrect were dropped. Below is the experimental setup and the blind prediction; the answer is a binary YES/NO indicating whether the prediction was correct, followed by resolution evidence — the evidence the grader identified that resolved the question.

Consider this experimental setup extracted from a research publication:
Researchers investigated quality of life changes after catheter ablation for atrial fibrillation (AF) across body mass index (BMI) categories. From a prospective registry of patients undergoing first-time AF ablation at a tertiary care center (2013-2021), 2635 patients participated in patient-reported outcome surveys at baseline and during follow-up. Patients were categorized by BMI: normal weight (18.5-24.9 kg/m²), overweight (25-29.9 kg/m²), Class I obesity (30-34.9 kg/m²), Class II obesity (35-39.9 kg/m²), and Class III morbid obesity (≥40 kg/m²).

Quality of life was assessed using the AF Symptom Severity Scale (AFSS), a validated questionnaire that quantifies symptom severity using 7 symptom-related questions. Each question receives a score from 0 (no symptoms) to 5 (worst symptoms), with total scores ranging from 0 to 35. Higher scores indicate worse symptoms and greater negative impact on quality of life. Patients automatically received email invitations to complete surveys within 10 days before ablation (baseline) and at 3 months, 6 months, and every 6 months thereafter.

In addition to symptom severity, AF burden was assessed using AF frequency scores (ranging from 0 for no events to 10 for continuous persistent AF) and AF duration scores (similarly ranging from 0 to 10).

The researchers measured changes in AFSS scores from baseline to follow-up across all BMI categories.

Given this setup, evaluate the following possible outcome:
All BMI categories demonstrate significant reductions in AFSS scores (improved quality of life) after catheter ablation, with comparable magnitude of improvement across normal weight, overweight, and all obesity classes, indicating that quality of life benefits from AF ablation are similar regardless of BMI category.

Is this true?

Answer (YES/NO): YES